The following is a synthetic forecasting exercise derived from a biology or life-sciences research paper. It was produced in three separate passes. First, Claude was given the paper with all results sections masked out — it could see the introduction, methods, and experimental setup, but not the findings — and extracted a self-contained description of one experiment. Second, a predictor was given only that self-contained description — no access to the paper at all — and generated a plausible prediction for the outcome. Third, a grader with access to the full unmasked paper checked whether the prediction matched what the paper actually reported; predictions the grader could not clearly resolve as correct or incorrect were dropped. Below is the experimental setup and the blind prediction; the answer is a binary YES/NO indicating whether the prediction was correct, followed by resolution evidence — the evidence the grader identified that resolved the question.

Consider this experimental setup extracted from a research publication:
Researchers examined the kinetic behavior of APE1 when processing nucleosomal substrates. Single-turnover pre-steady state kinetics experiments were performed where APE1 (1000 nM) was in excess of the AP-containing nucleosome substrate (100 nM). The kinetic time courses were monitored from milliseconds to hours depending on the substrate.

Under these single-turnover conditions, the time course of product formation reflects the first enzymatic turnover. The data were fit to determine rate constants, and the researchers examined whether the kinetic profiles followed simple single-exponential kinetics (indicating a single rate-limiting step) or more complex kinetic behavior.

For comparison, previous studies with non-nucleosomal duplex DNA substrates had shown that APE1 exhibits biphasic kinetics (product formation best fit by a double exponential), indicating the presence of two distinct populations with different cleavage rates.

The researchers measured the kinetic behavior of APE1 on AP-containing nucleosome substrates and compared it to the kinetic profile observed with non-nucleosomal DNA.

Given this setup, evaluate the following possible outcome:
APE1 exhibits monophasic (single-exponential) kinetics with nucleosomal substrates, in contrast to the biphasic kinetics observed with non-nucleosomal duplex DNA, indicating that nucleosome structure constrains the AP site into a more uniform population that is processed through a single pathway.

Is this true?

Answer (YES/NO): NO